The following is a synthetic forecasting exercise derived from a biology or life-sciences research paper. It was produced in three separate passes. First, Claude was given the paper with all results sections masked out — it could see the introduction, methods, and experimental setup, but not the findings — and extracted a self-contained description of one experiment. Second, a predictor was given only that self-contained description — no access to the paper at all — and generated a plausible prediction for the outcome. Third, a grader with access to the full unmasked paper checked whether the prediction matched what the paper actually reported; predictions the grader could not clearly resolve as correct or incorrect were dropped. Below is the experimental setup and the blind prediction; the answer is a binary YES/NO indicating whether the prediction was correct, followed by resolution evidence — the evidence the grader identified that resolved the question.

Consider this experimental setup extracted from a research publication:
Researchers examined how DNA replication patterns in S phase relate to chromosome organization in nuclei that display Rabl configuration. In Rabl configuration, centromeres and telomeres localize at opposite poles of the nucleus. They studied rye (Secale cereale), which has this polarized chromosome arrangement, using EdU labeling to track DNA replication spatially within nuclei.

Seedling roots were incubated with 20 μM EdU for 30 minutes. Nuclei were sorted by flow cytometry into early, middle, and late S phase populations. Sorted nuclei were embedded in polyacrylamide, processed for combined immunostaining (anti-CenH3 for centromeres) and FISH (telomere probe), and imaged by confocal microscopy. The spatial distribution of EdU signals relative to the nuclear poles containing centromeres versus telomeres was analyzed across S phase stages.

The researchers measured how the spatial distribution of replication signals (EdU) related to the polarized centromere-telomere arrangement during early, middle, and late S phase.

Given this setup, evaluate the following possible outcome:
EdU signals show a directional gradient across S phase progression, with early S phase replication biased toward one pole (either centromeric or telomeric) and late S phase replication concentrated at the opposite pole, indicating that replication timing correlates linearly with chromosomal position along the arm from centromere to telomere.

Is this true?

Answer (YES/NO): YES